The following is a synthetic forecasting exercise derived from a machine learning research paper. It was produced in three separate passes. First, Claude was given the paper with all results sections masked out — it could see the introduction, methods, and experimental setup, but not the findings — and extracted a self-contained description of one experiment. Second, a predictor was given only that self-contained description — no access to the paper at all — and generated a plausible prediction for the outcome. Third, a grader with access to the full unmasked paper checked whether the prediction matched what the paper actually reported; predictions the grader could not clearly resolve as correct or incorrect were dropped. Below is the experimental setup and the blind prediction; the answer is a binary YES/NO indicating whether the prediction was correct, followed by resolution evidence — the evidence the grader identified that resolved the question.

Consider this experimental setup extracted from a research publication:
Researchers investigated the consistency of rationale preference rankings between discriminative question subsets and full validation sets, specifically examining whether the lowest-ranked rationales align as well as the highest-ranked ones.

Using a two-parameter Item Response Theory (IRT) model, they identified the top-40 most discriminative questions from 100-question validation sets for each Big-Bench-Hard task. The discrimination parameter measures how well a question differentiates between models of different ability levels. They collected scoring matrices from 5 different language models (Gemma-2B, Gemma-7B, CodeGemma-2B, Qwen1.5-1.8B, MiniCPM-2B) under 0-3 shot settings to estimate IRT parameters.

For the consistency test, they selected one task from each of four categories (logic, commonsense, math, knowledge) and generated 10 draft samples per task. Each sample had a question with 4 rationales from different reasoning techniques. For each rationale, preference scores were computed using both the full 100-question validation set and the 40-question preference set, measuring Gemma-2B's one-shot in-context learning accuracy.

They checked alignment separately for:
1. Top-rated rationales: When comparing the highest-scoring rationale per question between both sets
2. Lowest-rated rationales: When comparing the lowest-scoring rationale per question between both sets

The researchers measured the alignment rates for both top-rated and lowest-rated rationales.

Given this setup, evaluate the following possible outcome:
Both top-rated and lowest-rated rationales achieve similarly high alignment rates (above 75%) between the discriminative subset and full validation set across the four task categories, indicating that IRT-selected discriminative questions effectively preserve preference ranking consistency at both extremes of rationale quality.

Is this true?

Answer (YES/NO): YES